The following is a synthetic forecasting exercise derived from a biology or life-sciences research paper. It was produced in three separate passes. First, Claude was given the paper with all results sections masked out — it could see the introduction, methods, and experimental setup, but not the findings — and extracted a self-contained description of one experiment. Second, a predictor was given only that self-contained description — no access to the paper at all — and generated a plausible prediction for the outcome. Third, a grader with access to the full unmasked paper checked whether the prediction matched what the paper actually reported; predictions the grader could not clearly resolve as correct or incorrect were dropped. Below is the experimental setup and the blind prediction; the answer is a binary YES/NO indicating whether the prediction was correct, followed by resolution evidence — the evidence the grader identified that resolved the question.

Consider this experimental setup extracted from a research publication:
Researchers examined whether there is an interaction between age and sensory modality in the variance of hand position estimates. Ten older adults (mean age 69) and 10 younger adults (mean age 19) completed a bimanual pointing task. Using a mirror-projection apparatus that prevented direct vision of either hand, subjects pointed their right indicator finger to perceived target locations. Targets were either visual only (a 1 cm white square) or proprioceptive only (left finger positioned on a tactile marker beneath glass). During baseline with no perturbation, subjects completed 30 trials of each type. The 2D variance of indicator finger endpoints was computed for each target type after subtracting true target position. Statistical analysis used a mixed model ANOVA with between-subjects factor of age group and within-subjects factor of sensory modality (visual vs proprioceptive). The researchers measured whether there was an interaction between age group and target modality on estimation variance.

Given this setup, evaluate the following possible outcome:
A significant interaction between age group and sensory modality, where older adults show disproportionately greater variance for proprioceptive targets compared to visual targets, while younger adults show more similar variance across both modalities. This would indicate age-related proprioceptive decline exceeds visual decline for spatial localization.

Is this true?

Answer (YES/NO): NO